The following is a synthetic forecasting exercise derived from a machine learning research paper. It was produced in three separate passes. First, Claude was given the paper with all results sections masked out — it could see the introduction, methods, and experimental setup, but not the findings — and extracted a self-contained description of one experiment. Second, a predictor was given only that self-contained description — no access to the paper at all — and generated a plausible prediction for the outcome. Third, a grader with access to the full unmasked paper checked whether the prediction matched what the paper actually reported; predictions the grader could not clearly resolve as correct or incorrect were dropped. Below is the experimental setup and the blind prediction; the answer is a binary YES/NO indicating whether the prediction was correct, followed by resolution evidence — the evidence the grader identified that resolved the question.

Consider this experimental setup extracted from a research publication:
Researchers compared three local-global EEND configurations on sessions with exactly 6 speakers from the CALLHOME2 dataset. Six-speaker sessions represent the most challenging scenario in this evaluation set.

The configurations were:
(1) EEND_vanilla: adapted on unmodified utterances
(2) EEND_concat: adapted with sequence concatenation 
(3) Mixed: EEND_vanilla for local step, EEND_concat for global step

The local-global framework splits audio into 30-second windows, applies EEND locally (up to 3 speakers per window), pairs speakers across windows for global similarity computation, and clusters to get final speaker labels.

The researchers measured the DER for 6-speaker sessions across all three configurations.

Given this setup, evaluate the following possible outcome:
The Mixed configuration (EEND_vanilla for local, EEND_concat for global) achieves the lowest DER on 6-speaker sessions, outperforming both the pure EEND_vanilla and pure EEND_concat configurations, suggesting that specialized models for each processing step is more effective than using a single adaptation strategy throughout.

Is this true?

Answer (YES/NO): NO